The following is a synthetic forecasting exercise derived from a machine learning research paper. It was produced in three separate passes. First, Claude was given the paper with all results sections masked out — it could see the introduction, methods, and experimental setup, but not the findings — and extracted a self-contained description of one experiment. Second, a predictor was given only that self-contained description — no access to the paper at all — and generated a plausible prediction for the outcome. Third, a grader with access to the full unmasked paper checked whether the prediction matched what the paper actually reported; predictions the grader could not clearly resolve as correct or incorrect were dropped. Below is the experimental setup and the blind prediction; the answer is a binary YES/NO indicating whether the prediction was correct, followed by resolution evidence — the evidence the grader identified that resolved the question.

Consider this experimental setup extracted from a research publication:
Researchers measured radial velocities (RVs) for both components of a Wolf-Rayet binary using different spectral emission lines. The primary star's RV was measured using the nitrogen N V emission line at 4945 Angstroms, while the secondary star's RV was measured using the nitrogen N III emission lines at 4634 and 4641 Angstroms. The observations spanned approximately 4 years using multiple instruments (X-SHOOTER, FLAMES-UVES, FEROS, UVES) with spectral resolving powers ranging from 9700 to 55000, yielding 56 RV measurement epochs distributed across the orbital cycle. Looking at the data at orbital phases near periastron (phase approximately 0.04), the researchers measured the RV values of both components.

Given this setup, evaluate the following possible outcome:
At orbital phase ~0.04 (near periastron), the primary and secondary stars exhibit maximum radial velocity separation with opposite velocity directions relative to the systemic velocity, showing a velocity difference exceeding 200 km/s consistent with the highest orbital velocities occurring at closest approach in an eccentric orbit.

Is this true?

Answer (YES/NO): YES